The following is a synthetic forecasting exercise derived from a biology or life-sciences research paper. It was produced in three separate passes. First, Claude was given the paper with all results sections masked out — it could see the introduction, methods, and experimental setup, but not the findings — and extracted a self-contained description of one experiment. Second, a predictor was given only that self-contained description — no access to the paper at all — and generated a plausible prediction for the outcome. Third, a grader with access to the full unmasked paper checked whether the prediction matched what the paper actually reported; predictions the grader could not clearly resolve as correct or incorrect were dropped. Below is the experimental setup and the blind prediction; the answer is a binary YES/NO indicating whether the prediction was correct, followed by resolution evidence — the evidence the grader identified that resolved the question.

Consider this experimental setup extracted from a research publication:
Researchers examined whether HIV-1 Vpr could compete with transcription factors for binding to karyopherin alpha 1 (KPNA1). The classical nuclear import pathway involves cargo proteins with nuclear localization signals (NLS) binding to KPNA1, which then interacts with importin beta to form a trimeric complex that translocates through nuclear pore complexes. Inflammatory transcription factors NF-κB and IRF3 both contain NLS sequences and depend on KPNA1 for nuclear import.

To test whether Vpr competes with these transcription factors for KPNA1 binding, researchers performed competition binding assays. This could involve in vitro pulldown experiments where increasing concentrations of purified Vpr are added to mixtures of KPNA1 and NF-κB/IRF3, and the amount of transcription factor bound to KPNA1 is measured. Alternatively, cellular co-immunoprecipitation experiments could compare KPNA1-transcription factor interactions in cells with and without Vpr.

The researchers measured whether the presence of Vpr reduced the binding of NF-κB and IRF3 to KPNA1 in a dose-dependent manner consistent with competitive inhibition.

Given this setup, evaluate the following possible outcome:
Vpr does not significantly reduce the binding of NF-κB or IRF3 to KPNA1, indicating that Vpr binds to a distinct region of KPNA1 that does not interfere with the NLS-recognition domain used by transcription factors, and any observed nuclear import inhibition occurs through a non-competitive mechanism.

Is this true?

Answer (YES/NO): NO